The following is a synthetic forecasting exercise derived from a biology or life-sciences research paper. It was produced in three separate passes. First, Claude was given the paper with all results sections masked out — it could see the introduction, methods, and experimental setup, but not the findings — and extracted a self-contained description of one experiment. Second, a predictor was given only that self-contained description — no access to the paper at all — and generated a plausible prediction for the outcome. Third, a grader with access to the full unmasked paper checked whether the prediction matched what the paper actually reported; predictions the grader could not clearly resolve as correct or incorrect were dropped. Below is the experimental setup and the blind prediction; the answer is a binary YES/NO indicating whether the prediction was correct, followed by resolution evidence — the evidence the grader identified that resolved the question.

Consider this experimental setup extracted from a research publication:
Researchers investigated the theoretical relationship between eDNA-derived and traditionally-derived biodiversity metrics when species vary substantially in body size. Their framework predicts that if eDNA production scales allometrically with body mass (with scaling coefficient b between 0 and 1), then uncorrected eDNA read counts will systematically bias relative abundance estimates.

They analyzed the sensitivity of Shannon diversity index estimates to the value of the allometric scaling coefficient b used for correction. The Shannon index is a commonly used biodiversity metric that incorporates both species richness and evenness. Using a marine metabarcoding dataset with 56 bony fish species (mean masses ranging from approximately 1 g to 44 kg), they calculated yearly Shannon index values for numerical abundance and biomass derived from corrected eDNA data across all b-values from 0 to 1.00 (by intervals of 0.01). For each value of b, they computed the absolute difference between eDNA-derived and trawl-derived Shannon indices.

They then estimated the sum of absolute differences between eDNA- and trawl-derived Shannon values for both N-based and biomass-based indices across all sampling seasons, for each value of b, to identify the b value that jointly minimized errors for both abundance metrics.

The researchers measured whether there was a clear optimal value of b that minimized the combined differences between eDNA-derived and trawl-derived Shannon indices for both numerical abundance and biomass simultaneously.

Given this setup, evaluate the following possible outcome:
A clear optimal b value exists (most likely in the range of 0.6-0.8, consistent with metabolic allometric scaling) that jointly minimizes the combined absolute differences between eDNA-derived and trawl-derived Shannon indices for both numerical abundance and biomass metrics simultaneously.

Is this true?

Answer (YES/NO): YES